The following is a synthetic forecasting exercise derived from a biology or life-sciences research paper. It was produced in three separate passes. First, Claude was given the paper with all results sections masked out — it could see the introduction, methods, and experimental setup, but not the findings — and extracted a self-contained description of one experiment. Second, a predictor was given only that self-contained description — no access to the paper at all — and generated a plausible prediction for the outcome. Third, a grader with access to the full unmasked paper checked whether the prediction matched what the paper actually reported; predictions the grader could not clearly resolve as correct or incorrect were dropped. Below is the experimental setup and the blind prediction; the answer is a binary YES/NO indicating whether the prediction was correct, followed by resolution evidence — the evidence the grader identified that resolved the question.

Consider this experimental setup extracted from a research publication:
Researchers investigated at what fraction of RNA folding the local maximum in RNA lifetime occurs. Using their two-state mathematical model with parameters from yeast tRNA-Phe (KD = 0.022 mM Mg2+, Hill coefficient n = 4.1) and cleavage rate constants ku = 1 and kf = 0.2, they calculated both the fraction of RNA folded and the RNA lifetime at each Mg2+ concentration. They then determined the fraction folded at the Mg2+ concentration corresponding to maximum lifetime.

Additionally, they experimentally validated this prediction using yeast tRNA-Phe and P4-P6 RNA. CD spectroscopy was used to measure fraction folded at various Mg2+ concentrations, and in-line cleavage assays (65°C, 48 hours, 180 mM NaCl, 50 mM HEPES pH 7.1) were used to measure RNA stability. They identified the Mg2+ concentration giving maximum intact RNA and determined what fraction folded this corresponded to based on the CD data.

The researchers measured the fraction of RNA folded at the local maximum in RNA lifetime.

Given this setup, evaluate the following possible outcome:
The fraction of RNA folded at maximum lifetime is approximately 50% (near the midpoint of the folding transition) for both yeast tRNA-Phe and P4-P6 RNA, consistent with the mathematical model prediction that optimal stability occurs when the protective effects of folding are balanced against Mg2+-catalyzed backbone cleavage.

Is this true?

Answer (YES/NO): NO